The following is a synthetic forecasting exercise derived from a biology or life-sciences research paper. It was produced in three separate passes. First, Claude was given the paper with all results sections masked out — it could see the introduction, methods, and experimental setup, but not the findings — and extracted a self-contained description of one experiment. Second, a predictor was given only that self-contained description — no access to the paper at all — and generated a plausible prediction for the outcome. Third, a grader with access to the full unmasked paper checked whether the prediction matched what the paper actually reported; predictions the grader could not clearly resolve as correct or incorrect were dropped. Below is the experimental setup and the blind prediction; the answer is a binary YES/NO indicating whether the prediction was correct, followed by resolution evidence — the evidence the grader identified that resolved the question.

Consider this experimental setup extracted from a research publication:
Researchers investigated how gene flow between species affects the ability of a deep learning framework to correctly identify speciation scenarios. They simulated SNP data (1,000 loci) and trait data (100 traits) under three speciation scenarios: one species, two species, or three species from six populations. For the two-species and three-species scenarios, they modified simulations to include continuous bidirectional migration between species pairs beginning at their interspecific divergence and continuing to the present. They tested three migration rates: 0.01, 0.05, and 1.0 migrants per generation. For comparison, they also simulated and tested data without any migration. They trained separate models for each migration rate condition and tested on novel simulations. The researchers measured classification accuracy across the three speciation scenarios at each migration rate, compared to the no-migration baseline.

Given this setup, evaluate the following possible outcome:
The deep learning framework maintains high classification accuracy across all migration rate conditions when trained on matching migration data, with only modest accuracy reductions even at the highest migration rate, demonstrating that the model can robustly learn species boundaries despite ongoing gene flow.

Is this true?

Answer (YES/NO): YES